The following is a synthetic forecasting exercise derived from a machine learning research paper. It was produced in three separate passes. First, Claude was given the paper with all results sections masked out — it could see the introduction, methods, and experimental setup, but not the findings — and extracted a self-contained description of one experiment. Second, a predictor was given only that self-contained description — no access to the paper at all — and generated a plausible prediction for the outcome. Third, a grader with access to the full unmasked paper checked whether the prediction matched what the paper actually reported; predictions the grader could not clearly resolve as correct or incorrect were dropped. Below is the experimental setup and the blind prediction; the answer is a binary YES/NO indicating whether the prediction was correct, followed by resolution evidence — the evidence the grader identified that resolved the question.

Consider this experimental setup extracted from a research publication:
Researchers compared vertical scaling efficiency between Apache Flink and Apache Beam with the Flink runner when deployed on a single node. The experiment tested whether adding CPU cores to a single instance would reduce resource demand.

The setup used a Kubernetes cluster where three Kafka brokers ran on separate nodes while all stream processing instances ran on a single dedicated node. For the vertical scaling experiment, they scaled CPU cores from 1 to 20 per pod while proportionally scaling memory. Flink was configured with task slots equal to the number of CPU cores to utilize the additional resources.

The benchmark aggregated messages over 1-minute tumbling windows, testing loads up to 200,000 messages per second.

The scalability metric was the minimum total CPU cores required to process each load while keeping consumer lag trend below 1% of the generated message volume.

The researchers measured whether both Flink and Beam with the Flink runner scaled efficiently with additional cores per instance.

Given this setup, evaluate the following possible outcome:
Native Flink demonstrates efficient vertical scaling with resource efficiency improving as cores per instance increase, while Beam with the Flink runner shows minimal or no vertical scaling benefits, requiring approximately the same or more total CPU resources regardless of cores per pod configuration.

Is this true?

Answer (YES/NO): YES